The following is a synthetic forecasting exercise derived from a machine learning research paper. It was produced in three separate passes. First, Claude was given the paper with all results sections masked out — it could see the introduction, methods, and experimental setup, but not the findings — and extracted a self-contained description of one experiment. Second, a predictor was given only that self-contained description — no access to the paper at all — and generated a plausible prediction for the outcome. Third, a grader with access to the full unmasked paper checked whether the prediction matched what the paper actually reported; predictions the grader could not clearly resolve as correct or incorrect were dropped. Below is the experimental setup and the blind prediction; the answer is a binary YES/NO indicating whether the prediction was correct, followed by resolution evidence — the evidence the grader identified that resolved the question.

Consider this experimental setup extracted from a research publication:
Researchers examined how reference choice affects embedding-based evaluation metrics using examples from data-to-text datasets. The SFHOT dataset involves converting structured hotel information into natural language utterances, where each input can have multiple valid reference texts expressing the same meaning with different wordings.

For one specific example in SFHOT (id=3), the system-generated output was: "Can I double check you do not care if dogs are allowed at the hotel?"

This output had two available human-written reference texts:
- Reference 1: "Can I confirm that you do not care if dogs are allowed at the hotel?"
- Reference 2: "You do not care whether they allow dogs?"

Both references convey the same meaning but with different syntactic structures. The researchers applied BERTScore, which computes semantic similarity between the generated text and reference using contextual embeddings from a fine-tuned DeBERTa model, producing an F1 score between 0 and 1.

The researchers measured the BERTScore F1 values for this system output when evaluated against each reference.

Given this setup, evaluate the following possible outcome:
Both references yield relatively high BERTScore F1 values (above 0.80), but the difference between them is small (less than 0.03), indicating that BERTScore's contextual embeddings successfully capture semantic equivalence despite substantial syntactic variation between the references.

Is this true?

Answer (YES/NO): NO